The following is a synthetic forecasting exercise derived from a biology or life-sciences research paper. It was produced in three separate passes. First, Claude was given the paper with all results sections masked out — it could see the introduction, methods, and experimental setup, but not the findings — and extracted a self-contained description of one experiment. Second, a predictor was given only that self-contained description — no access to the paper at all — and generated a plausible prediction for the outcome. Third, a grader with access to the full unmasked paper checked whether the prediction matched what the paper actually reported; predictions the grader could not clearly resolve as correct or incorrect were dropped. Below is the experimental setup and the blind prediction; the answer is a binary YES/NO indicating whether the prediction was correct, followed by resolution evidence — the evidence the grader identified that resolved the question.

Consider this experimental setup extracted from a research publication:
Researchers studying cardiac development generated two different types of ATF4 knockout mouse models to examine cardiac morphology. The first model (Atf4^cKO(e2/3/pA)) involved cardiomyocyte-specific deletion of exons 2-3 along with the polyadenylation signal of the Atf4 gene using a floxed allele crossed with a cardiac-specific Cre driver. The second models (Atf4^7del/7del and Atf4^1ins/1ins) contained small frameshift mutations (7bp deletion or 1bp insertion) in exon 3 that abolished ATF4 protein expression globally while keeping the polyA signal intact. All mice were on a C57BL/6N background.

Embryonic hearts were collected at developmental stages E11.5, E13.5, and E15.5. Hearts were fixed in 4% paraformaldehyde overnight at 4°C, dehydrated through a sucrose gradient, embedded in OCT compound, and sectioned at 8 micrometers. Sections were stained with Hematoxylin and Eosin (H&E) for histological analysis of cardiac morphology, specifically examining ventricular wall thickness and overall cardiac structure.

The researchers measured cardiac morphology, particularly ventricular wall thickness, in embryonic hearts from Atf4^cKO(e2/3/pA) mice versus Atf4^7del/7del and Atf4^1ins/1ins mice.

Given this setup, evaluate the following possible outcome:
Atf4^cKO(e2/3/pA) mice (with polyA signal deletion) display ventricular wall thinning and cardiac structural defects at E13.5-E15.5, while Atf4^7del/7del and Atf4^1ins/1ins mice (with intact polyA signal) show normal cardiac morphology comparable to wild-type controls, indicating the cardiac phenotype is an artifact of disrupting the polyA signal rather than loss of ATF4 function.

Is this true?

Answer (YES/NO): YES